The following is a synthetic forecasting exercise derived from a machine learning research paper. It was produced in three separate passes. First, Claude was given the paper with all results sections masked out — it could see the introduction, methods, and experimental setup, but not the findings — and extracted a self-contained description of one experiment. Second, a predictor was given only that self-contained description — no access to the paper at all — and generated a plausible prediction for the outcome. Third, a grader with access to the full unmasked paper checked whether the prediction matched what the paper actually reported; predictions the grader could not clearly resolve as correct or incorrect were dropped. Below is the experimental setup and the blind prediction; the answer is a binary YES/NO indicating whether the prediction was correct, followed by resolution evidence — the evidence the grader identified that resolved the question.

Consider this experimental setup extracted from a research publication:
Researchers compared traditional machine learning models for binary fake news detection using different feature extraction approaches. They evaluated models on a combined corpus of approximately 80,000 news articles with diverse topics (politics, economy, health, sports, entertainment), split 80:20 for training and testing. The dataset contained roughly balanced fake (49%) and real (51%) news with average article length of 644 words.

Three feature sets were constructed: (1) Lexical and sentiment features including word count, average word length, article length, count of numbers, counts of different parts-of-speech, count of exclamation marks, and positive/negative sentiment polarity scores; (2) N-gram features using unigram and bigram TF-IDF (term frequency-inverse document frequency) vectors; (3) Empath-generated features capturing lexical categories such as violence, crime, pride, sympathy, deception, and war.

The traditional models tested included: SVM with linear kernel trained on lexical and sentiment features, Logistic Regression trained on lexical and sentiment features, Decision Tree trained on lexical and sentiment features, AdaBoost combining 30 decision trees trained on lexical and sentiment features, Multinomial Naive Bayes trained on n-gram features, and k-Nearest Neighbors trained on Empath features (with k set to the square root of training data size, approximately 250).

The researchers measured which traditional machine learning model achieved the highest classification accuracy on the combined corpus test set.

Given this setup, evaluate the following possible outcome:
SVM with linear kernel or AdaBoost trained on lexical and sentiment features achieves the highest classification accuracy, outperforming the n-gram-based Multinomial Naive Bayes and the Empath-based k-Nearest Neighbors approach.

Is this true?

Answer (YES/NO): NO